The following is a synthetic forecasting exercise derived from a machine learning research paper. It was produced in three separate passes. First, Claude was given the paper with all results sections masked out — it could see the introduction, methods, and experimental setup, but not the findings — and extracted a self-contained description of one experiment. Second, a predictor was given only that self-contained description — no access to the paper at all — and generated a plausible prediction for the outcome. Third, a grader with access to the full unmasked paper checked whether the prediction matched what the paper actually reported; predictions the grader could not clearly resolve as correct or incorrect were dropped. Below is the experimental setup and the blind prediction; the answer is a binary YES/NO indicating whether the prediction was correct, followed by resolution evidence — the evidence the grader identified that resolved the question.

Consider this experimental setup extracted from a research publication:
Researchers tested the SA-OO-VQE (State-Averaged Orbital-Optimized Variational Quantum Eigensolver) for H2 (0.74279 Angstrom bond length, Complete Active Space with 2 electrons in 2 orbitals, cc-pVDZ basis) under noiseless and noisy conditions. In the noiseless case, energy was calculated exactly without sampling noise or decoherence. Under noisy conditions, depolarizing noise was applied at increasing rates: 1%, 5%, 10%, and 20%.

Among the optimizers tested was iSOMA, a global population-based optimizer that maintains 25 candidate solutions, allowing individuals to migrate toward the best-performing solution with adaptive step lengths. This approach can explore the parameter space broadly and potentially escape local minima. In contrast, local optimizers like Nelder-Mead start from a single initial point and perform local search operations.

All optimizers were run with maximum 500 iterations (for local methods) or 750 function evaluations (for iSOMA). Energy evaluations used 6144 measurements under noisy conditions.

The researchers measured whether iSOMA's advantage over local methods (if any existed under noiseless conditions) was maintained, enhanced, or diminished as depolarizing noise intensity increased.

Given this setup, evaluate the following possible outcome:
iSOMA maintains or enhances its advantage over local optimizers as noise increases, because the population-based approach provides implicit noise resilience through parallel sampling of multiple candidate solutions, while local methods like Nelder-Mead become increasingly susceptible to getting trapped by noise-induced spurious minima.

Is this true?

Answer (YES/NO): NO